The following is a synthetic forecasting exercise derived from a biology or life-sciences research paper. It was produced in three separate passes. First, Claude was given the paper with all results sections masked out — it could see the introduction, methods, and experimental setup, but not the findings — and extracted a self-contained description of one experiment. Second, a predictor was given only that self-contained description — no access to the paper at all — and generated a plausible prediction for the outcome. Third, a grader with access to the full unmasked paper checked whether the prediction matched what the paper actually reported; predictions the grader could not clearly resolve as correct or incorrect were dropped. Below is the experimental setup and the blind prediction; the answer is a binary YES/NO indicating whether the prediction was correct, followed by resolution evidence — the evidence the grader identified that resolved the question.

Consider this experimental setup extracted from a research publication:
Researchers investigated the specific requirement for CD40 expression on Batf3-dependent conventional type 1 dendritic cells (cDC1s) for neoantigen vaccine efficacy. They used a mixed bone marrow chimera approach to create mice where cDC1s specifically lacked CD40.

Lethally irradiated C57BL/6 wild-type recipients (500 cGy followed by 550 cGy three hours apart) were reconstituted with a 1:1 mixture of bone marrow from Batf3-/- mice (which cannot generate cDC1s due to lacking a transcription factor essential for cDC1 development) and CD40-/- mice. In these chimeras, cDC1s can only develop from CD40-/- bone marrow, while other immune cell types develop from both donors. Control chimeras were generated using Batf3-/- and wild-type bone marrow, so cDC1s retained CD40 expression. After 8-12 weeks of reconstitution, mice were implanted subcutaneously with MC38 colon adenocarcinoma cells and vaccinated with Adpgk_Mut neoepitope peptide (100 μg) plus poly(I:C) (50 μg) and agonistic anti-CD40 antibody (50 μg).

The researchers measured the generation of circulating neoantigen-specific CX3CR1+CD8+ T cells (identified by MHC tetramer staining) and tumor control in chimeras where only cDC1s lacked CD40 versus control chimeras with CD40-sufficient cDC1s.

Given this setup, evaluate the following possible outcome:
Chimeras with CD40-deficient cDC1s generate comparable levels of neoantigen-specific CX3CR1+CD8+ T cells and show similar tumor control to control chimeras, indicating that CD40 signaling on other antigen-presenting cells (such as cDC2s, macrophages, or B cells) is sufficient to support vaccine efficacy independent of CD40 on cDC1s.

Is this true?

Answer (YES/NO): NO